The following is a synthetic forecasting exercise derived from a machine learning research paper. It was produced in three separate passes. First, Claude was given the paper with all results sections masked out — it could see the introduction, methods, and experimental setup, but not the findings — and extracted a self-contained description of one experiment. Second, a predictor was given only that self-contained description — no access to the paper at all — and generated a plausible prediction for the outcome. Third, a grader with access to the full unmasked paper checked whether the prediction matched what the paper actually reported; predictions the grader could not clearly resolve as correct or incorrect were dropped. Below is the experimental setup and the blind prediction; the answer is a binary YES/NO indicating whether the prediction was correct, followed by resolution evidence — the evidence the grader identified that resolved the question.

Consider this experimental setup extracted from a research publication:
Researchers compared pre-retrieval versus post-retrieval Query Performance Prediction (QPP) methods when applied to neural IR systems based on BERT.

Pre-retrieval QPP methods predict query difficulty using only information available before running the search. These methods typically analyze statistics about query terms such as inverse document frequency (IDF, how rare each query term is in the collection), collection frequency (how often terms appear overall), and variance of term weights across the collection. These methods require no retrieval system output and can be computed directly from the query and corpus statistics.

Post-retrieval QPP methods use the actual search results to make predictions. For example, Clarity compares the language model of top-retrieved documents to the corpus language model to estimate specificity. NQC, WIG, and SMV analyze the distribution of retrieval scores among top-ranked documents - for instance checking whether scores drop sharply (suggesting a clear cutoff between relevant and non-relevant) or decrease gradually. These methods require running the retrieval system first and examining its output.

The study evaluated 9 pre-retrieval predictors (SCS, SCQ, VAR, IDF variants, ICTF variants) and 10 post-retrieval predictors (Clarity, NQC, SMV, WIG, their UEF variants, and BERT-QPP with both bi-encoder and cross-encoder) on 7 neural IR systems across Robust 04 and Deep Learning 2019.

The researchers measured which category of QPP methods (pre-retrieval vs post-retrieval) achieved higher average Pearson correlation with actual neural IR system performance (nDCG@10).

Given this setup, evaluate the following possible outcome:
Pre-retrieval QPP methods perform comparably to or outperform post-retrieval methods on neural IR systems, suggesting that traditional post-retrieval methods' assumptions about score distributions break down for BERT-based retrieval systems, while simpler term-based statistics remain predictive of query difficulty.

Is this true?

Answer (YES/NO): NO